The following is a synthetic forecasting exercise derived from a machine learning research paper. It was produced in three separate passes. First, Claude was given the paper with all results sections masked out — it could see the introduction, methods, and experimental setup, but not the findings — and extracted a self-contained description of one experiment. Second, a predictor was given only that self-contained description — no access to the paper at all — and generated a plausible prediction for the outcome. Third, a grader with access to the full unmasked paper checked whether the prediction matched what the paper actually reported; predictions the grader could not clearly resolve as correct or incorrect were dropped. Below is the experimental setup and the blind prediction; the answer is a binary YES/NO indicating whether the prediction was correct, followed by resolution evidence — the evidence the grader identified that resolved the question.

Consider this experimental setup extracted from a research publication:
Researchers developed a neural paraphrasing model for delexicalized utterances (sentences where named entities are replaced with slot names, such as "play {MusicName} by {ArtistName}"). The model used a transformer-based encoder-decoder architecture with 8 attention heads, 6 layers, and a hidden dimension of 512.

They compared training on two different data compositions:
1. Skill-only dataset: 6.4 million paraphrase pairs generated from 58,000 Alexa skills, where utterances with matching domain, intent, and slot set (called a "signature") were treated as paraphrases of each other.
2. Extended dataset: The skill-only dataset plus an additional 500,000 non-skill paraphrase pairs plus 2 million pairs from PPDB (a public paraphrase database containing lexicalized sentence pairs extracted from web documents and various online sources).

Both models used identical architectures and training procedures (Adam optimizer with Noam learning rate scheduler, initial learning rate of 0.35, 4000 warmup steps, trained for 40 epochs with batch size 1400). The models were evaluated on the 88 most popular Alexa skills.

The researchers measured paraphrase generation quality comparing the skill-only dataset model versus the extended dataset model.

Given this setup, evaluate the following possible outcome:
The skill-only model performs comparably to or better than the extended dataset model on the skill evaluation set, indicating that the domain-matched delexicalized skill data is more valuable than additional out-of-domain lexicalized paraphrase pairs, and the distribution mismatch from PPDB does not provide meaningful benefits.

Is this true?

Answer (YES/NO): YES